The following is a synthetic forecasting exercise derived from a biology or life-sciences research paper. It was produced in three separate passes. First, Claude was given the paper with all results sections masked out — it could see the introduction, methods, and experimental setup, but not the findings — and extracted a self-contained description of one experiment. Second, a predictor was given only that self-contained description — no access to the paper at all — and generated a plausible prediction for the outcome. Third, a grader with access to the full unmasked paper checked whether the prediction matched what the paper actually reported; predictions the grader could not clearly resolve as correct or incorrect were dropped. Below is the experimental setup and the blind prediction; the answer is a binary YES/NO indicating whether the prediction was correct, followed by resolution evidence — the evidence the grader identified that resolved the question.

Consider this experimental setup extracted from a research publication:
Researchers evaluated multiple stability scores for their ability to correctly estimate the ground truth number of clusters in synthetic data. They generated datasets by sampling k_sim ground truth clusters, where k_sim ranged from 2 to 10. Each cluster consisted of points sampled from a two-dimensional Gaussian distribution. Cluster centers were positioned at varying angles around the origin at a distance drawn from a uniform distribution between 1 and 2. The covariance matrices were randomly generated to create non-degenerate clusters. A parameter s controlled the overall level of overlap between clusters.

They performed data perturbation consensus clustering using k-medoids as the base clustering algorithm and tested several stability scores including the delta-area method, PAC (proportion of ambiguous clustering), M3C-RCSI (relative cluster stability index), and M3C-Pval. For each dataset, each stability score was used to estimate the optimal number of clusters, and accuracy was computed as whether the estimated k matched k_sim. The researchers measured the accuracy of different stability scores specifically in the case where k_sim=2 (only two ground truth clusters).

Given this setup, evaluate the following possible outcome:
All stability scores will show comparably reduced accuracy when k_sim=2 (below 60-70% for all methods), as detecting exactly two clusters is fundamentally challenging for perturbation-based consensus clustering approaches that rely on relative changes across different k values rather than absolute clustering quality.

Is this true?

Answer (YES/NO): NO